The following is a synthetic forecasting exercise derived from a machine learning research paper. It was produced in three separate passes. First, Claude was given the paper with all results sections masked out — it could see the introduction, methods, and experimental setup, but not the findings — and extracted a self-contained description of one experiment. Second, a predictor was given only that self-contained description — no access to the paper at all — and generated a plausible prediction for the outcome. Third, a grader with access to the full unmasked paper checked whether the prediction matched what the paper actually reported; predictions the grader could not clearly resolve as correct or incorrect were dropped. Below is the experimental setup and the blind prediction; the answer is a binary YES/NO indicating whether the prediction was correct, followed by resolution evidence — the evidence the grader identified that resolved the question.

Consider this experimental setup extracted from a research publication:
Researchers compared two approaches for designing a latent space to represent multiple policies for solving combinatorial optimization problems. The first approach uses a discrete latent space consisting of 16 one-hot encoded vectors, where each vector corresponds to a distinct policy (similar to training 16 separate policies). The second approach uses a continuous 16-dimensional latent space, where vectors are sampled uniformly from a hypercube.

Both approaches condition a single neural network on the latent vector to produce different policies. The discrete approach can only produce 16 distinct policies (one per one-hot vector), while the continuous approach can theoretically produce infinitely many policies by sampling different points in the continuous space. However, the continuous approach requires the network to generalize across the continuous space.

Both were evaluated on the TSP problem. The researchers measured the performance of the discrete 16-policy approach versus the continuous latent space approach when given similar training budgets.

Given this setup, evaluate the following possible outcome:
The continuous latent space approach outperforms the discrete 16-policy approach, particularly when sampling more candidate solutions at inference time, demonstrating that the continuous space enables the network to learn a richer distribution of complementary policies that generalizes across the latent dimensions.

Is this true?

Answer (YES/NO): YES